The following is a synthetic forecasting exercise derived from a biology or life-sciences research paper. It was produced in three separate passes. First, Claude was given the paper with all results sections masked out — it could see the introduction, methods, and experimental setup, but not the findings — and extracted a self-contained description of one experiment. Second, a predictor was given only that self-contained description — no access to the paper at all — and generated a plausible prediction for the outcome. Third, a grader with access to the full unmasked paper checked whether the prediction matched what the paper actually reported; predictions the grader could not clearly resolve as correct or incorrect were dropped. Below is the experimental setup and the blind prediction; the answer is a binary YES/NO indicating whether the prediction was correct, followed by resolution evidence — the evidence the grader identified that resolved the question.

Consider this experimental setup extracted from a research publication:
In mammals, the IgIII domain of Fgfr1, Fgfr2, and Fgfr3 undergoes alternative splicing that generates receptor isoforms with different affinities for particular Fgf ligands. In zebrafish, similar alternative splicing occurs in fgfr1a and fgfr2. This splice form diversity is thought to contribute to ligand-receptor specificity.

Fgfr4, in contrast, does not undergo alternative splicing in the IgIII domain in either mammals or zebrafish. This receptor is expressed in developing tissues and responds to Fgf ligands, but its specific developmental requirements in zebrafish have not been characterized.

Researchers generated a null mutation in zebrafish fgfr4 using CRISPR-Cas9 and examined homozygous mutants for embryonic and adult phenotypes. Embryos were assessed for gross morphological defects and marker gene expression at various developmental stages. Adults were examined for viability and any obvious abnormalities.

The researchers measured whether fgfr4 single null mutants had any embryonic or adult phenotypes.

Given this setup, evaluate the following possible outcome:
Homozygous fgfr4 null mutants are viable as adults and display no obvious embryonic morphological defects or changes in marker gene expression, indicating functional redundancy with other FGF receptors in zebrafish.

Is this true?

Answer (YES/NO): YES